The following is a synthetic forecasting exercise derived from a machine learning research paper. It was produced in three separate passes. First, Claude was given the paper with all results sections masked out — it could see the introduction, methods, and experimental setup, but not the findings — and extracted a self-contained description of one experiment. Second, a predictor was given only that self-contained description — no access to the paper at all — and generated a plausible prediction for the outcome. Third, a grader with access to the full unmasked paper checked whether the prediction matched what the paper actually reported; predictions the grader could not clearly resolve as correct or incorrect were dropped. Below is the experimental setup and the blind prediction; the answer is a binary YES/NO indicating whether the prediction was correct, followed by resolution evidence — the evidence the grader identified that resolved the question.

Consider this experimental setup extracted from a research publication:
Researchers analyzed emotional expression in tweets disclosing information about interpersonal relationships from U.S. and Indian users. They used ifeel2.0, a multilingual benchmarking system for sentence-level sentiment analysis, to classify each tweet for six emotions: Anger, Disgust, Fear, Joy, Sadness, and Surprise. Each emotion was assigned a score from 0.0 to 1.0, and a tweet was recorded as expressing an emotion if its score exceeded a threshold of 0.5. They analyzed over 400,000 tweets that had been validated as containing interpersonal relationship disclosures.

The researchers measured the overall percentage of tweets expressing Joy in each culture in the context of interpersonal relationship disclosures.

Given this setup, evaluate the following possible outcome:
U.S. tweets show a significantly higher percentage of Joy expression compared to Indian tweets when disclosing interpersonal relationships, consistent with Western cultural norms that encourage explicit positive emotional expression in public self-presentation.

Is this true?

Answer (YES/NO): NO